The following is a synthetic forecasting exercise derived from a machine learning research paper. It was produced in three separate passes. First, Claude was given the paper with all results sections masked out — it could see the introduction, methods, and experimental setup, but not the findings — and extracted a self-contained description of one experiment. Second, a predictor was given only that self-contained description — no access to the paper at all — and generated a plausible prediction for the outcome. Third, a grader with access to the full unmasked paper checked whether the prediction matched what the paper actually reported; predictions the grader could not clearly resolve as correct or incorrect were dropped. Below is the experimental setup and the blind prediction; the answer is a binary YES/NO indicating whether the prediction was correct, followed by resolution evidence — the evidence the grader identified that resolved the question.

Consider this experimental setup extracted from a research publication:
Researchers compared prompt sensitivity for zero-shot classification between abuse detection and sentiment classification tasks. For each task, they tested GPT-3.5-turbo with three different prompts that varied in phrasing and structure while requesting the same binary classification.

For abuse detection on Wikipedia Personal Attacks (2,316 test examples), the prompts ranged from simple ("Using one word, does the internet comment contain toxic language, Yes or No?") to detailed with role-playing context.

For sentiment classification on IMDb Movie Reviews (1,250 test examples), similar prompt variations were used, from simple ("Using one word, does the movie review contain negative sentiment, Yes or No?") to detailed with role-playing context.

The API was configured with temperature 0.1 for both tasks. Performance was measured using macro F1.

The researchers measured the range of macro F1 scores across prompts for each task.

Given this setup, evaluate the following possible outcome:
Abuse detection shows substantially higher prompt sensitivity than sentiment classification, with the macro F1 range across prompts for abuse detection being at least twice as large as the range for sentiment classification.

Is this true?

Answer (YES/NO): YES